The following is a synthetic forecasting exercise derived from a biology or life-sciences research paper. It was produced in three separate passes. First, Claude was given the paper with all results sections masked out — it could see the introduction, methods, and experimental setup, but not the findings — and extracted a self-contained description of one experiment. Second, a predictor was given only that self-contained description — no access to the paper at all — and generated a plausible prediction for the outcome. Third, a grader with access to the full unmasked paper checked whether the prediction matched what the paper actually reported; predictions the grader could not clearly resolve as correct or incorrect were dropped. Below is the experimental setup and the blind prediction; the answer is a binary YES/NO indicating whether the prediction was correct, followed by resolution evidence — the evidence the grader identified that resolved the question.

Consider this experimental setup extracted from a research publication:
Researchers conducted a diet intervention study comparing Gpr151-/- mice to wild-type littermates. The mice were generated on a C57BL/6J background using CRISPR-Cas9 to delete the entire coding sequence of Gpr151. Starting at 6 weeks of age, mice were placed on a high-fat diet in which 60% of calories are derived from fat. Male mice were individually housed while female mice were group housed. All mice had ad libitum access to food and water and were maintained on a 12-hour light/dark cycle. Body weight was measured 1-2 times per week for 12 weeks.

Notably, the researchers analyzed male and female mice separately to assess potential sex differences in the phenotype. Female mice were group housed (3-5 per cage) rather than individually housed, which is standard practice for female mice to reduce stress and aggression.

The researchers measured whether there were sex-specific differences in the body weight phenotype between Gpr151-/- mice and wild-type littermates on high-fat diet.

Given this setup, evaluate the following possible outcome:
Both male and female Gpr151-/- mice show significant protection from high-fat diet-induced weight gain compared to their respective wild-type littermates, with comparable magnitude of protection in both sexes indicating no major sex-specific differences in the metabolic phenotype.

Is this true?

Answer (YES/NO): NO